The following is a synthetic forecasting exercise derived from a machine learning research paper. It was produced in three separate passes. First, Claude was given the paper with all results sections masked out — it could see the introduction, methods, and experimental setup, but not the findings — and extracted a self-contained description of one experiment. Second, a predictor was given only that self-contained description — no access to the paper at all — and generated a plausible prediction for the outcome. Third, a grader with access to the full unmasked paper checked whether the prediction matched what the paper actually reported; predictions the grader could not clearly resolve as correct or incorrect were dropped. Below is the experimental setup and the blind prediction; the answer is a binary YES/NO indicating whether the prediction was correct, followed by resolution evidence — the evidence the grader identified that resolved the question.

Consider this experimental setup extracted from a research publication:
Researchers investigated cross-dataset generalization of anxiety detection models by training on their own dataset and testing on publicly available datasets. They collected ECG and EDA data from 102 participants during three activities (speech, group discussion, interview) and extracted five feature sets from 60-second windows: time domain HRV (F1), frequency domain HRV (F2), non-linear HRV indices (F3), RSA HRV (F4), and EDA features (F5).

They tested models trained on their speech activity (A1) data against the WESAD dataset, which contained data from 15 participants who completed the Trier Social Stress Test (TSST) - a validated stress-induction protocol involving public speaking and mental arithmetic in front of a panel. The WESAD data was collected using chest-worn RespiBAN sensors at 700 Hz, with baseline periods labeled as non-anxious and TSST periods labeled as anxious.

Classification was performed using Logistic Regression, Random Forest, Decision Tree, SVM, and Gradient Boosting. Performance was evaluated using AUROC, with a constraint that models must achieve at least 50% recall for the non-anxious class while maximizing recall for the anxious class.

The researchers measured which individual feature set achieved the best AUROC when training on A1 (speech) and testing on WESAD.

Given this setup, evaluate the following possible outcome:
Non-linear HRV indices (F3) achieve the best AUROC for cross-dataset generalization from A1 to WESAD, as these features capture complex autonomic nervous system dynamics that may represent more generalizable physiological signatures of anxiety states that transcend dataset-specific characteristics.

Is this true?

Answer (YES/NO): NO